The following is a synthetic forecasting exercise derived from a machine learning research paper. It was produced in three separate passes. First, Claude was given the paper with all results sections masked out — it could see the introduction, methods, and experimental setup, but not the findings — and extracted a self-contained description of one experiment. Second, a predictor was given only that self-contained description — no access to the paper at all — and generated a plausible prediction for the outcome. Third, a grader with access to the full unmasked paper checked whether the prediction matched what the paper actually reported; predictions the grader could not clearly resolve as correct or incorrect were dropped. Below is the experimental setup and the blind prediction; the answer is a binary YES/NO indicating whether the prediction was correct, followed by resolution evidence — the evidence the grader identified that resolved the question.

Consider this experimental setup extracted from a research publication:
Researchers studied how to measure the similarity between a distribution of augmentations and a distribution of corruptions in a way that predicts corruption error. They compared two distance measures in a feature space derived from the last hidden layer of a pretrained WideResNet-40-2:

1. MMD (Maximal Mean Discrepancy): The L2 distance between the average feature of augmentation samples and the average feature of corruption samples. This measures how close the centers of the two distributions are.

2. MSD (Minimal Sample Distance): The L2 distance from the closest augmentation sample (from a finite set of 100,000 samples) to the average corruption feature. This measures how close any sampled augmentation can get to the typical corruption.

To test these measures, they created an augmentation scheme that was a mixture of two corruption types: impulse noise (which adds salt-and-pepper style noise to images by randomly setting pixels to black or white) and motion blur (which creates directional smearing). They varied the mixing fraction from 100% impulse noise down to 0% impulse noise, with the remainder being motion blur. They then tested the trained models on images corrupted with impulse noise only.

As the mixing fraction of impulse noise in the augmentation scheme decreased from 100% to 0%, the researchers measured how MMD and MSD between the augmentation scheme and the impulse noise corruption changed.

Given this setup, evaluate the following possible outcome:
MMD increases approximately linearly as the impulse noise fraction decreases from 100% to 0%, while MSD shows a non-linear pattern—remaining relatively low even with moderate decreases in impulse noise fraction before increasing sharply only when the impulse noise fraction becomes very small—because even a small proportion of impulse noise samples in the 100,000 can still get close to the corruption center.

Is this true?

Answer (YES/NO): YES